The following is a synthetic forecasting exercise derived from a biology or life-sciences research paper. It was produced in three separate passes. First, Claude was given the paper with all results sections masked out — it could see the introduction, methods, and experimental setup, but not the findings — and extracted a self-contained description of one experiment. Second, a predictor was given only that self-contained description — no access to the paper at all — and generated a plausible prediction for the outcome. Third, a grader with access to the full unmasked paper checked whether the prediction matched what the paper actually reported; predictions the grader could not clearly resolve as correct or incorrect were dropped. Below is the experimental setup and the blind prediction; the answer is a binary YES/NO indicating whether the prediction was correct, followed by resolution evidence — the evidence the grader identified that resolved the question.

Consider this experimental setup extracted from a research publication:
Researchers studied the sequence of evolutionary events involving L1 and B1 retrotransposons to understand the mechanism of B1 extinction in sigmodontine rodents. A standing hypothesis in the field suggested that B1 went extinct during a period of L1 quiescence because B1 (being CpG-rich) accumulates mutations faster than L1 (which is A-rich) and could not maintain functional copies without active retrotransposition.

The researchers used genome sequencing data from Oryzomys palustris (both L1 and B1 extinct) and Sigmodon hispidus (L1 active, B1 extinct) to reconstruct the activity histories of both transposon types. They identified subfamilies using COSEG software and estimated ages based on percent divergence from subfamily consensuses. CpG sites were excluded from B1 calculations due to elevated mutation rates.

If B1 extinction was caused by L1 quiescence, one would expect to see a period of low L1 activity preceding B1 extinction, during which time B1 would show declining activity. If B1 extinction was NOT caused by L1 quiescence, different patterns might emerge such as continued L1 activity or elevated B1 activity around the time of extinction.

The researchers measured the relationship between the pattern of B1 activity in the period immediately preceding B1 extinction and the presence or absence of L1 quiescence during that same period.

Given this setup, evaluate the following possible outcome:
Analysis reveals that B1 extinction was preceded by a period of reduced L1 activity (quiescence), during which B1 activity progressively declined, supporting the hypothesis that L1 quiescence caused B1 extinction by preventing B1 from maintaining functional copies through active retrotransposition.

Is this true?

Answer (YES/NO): NO